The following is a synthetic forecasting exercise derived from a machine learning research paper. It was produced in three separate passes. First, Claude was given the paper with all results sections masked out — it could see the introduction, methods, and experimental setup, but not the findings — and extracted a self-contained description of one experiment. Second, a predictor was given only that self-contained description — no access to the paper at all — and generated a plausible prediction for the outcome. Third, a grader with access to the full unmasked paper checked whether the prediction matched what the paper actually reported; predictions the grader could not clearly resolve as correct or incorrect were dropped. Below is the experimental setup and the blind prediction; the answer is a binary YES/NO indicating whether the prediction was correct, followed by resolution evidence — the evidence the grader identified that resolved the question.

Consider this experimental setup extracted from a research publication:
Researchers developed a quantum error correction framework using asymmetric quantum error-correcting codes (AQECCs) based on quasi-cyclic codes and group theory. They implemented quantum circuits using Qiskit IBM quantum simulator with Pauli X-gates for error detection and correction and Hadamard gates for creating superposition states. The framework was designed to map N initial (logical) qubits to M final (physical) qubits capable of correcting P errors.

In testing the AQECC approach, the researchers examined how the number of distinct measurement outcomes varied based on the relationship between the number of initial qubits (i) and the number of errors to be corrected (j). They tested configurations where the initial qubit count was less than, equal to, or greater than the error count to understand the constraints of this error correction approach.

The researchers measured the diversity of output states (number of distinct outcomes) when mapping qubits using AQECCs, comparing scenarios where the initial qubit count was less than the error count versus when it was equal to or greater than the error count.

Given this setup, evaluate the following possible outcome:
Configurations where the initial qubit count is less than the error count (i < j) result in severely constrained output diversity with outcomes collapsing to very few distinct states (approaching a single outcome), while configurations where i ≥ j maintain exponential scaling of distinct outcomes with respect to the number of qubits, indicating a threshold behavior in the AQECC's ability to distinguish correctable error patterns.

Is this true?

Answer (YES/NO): NO